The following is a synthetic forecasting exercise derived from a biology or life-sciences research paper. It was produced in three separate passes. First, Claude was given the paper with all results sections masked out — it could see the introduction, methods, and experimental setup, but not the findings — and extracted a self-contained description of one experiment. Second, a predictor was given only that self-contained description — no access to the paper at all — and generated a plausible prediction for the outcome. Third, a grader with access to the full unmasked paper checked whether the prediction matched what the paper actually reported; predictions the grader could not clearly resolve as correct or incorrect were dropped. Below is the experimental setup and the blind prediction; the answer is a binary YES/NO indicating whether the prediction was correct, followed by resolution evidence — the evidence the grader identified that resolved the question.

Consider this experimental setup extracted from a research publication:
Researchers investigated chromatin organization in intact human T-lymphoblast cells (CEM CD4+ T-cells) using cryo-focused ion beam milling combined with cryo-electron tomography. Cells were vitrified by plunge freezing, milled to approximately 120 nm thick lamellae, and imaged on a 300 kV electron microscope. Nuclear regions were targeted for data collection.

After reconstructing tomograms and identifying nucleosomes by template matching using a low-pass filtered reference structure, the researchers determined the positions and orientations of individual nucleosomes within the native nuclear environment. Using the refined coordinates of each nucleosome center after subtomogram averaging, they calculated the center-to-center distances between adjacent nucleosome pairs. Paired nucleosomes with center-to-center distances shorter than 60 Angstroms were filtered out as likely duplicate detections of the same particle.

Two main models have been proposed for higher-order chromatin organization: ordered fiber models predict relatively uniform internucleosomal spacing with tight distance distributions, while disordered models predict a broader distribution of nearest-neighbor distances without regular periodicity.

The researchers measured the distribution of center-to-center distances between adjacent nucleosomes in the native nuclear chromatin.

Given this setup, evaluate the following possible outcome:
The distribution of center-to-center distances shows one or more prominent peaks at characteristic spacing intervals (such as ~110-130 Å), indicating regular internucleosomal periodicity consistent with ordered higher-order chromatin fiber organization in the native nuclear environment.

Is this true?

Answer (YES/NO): NO